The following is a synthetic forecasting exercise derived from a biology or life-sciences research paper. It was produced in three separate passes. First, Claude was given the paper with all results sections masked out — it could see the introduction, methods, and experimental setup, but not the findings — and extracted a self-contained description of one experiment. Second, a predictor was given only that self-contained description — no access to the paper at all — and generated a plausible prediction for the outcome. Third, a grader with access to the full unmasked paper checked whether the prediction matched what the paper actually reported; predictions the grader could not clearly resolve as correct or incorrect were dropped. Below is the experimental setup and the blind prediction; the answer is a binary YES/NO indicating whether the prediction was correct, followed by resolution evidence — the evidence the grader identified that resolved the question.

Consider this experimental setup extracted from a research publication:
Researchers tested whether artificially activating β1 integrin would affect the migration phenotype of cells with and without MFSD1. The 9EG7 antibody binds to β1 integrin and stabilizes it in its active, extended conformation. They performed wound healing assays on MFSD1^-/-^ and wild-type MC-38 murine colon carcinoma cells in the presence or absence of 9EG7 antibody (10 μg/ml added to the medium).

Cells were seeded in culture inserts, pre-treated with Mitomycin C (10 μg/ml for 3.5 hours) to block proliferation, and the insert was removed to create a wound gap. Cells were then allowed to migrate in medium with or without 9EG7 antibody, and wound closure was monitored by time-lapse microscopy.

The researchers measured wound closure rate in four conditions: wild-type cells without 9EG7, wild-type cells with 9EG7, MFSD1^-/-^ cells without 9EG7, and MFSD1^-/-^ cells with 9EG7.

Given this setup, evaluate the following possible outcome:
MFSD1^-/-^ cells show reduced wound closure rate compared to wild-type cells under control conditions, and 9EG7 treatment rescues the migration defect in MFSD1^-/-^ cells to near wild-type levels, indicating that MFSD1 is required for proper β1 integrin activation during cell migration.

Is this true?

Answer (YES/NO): NO